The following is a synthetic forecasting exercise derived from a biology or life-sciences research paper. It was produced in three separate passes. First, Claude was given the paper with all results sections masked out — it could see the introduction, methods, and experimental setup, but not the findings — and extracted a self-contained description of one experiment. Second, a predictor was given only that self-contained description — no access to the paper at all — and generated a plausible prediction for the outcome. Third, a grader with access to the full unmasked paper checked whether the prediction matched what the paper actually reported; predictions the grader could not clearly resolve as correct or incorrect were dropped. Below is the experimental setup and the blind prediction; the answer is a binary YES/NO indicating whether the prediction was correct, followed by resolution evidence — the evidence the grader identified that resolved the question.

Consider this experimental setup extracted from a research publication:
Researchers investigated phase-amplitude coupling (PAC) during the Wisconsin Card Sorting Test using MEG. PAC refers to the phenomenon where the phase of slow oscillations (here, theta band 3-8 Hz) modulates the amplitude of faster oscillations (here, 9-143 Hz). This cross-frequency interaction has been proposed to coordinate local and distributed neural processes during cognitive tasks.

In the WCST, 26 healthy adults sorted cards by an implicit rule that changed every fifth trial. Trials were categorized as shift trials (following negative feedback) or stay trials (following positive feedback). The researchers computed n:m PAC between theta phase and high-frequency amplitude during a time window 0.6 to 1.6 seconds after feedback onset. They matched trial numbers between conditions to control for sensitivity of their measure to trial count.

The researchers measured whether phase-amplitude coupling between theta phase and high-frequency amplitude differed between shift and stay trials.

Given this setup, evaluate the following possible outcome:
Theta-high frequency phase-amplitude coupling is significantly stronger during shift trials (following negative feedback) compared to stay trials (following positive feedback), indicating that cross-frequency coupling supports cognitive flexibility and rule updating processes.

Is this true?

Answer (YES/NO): YES